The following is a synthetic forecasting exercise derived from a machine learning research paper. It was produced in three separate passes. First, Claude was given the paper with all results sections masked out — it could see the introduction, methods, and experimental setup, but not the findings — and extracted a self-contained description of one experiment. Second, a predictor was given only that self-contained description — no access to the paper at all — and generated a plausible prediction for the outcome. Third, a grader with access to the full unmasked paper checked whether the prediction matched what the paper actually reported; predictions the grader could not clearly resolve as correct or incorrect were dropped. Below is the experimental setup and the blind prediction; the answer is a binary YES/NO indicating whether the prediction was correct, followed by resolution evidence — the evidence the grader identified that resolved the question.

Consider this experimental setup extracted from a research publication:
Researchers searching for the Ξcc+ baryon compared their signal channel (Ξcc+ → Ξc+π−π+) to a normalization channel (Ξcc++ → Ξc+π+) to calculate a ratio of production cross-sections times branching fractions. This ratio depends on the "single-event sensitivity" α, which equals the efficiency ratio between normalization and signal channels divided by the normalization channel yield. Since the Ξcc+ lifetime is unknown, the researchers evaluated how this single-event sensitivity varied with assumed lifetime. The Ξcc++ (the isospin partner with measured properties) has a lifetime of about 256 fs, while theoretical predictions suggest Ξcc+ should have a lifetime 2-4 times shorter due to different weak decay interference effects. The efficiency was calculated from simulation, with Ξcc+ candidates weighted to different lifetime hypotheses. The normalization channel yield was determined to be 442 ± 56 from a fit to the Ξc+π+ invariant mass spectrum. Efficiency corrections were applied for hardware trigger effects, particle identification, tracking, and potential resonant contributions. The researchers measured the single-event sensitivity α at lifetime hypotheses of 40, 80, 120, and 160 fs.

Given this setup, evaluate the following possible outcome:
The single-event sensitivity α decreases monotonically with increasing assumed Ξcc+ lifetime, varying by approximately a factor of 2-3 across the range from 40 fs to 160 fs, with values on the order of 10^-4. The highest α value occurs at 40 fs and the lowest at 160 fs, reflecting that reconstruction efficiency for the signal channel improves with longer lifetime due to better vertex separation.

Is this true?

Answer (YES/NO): NO